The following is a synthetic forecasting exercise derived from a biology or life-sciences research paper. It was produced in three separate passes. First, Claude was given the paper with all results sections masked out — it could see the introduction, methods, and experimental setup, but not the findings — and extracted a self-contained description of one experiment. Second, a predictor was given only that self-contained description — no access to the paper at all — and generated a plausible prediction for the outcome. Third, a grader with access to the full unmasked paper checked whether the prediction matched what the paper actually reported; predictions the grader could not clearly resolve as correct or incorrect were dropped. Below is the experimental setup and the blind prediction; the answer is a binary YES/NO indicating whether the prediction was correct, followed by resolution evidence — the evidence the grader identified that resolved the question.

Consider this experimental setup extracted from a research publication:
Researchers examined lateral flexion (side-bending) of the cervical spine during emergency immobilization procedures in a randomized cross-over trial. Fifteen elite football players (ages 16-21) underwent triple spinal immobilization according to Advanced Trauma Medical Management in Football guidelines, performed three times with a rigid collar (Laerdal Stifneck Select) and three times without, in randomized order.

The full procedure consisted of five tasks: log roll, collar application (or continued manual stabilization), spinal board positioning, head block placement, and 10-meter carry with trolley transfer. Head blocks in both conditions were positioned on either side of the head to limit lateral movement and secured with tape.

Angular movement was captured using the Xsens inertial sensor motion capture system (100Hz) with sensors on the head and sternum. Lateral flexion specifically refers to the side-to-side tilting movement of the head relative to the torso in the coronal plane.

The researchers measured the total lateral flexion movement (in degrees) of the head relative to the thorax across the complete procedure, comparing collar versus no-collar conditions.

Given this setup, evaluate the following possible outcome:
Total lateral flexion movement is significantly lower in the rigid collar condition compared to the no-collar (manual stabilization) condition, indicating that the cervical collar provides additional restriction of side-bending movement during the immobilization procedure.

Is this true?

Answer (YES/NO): NO